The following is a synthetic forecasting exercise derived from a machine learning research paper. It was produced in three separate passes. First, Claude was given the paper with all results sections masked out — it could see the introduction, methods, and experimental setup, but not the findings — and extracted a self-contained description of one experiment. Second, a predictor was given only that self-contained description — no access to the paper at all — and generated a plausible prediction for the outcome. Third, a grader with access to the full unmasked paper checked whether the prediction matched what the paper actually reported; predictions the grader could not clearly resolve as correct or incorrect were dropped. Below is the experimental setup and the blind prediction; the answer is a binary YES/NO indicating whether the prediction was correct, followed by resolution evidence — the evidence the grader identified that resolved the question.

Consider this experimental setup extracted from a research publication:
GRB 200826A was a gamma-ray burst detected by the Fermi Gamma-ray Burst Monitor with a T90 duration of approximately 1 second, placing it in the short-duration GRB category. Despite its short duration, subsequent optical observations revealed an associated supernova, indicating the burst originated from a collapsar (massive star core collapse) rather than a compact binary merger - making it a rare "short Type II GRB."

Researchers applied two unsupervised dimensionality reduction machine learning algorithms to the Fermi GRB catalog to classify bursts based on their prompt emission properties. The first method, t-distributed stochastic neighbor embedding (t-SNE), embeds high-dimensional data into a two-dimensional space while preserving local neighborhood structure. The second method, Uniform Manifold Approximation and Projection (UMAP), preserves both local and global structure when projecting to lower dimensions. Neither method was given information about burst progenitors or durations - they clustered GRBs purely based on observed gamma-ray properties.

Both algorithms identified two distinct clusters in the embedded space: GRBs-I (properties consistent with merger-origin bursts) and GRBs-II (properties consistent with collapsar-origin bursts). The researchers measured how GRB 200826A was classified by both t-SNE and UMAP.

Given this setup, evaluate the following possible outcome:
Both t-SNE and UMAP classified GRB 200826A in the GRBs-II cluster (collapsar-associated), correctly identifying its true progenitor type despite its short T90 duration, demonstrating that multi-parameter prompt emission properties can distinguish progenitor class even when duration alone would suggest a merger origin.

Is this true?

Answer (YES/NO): YES